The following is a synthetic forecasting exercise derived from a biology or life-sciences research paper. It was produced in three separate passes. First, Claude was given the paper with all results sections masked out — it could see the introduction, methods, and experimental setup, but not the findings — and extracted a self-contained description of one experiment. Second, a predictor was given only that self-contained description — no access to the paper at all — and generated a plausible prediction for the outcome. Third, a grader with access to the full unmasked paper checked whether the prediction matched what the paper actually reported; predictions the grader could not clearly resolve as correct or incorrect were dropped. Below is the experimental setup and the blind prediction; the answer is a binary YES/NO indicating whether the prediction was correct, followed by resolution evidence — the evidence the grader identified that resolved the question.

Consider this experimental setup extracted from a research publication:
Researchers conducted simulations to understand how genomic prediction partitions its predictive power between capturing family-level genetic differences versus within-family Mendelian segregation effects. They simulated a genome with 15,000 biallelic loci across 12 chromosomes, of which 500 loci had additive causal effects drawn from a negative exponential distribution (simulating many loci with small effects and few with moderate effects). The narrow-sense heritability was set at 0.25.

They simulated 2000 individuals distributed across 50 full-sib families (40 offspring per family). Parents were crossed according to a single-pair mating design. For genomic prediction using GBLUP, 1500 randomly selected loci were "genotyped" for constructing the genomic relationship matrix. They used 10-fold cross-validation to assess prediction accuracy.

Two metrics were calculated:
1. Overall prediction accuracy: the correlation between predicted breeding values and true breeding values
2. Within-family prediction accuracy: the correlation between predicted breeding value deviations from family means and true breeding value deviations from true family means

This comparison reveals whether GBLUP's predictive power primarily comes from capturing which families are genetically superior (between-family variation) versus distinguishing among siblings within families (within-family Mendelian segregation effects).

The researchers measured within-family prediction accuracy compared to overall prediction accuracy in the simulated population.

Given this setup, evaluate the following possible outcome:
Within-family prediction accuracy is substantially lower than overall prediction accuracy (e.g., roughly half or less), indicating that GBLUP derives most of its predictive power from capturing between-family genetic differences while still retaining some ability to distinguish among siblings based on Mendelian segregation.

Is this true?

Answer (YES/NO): NO